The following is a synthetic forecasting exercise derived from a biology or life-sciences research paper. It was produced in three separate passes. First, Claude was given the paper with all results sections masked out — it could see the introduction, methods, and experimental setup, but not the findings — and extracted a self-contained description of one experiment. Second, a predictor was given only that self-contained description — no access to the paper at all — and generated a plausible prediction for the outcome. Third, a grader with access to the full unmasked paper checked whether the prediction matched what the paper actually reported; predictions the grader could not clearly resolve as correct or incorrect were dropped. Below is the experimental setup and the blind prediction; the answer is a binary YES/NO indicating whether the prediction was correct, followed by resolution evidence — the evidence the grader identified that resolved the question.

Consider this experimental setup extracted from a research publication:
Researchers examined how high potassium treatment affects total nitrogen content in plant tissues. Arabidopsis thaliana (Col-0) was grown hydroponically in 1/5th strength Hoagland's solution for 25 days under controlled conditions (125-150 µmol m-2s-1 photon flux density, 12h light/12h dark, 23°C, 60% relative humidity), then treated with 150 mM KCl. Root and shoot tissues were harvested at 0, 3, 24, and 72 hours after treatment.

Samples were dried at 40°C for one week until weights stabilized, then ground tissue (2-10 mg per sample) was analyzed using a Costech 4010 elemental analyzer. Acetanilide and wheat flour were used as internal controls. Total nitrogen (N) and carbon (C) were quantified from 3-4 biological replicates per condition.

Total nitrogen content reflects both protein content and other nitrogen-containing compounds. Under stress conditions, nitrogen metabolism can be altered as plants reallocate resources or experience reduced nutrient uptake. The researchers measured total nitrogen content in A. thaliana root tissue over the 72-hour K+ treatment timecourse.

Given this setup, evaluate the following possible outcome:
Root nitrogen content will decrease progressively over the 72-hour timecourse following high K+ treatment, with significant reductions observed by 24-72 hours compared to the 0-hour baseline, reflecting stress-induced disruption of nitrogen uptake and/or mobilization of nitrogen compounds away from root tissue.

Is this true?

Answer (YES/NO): YES